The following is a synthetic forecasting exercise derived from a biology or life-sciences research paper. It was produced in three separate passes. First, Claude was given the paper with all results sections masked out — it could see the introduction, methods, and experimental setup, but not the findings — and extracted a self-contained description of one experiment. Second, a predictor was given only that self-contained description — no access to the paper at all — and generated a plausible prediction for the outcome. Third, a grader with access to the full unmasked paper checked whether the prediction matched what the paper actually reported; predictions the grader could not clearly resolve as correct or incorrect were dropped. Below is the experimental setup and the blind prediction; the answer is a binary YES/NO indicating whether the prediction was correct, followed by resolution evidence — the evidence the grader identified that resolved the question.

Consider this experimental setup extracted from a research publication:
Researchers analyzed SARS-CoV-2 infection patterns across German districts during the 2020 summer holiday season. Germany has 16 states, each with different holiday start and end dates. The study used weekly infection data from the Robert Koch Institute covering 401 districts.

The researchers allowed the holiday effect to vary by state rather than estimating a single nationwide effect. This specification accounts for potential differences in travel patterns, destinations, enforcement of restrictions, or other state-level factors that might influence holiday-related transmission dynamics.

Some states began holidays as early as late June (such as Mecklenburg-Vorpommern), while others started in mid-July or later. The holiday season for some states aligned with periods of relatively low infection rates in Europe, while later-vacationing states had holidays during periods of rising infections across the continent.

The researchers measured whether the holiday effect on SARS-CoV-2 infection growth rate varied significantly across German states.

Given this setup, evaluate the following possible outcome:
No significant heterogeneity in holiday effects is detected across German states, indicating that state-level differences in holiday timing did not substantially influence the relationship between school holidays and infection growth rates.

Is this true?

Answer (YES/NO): NO